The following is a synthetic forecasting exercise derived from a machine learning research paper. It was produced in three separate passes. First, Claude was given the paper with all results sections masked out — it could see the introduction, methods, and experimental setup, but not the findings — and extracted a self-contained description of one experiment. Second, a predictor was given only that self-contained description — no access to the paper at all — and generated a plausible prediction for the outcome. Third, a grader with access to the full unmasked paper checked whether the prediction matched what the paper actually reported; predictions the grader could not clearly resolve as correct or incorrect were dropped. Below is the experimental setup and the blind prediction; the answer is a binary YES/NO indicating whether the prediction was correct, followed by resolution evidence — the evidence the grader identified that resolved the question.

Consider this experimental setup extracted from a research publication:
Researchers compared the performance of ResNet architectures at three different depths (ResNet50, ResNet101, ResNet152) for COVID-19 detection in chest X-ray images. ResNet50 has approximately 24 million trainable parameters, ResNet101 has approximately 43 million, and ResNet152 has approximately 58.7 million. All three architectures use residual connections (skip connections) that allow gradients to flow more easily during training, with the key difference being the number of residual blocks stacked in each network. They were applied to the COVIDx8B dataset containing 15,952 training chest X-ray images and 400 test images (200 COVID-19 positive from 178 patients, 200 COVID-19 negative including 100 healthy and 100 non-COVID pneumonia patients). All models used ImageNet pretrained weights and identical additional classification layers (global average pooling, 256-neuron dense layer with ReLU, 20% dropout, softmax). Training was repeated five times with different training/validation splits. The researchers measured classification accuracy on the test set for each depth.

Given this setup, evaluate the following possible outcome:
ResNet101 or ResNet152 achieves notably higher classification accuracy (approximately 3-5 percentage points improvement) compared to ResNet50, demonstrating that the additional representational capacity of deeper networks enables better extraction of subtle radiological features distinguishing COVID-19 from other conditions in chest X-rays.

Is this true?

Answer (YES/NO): NO